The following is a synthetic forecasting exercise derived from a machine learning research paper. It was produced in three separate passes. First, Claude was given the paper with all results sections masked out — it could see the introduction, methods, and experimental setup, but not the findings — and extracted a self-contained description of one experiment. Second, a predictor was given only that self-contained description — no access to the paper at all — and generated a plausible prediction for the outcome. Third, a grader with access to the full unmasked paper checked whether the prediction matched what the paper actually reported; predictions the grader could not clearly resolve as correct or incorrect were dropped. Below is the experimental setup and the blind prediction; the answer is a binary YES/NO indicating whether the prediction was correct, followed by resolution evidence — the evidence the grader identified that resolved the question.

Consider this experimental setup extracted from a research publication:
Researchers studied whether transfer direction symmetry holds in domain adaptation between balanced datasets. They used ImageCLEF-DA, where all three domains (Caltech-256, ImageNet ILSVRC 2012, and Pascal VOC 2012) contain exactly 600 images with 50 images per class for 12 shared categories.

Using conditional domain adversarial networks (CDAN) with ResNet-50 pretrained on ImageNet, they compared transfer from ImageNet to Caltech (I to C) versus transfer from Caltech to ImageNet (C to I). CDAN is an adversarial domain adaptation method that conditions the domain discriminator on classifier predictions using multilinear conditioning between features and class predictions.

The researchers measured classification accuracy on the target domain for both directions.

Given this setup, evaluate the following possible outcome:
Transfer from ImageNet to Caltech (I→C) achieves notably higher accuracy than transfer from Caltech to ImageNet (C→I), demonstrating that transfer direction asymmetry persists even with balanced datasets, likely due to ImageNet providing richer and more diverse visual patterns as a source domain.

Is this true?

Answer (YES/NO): YES